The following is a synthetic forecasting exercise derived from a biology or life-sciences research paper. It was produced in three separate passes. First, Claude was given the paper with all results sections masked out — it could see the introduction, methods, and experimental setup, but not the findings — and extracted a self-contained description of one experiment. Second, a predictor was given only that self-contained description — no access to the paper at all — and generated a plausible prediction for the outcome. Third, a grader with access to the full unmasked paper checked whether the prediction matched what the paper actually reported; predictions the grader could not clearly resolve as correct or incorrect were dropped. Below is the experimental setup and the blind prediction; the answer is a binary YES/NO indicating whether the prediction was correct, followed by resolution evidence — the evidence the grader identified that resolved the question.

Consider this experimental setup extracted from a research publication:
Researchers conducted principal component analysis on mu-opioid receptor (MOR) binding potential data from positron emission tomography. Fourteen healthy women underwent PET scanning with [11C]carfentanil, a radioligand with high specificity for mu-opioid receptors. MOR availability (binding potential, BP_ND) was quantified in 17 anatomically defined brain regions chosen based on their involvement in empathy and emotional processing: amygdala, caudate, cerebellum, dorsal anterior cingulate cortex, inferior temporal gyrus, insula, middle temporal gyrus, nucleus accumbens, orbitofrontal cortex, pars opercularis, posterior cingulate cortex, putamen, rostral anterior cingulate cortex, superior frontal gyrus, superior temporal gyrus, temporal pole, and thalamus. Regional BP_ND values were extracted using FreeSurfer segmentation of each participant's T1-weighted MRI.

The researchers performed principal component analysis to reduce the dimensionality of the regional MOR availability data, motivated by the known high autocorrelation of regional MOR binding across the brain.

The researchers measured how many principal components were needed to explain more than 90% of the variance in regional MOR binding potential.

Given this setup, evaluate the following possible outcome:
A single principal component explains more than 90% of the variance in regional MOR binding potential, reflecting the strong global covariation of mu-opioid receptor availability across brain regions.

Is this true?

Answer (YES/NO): NO